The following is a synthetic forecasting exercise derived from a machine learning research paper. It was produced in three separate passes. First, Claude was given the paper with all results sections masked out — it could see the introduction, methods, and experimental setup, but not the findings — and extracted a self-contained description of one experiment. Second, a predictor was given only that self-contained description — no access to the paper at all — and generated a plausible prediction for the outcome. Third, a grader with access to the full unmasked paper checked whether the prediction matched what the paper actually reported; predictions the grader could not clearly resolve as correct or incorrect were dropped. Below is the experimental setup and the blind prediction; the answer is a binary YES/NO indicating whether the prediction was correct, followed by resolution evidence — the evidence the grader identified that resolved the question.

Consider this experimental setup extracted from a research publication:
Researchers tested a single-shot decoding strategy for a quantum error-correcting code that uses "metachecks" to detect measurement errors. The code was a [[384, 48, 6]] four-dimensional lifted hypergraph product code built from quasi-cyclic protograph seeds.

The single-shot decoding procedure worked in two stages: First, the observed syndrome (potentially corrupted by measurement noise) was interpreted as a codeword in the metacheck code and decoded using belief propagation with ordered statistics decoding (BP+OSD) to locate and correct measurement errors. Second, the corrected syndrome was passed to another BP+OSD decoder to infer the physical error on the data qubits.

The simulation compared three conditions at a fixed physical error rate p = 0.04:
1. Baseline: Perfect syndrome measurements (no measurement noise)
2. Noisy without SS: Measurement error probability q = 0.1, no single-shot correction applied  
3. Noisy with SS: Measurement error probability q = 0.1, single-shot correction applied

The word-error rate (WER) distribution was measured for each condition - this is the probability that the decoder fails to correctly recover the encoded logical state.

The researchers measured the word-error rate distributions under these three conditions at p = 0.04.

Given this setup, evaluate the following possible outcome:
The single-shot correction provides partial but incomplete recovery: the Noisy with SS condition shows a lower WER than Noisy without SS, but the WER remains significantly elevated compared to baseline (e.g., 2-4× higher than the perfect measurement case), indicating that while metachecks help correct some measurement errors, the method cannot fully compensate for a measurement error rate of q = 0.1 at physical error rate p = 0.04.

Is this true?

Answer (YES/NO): NO